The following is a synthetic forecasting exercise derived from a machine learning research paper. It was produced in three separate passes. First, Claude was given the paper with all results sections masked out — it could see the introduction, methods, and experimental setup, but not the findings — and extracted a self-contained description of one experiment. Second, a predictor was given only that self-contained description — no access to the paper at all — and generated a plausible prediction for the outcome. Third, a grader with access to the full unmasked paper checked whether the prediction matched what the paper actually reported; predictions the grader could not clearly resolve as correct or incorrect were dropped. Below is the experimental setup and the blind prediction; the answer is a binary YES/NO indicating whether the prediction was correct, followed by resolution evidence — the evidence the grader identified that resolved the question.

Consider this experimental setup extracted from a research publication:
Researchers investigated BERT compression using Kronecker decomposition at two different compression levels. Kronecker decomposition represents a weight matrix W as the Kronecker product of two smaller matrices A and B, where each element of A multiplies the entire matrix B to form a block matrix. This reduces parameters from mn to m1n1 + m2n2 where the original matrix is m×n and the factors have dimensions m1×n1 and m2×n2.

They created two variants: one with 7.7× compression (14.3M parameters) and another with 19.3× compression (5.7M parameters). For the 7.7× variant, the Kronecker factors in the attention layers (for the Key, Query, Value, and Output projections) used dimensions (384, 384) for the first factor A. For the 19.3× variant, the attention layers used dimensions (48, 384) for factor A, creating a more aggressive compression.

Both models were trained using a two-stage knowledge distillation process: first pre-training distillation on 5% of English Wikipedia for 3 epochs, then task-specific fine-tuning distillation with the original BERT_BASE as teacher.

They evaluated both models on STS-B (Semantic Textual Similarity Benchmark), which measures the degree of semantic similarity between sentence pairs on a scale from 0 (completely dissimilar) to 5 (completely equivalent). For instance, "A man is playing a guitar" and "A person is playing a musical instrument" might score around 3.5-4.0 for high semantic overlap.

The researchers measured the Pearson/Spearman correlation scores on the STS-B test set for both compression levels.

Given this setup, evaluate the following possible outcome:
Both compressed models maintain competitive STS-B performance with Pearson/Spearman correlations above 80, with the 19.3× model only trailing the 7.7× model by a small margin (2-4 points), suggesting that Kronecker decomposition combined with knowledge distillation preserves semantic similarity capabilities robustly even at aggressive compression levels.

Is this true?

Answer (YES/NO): NO